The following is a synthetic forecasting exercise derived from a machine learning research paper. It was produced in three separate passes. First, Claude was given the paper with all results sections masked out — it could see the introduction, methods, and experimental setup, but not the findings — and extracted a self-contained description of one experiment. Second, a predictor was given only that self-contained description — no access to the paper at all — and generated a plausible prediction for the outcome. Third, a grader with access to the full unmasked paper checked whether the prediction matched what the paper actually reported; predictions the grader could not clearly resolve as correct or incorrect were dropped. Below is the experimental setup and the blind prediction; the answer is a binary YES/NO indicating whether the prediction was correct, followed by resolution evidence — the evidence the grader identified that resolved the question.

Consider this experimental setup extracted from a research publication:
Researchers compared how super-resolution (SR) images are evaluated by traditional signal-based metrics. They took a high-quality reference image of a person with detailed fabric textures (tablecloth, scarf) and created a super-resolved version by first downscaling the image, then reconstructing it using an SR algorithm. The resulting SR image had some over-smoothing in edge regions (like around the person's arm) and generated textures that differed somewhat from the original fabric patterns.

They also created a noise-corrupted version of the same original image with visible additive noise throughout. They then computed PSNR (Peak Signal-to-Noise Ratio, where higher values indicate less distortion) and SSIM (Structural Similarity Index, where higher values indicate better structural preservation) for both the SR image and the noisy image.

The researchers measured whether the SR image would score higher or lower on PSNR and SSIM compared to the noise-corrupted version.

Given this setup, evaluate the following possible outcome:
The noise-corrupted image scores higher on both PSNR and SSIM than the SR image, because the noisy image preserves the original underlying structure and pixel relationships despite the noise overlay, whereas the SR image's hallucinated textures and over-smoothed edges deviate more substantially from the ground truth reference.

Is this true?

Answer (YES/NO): NO